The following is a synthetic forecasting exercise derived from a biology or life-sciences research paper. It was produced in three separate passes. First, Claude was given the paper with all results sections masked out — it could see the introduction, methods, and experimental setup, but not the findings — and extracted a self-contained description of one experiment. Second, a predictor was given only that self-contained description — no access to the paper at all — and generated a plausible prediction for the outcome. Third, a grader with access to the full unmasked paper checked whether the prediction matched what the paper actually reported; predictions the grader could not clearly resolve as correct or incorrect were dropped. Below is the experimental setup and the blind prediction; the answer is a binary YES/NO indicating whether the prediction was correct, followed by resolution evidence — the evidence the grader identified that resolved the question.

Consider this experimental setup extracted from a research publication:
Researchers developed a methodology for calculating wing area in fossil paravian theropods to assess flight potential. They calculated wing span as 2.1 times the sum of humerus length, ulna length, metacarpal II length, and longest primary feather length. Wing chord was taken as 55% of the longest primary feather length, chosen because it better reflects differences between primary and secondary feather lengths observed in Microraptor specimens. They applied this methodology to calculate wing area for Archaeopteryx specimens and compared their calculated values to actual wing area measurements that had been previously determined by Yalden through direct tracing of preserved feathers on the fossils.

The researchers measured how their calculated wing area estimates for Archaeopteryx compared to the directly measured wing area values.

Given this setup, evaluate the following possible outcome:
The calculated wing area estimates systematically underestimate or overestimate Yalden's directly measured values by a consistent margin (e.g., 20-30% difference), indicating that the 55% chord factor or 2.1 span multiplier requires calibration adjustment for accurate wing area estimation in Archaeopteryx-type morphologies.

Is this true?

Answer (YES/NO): NO